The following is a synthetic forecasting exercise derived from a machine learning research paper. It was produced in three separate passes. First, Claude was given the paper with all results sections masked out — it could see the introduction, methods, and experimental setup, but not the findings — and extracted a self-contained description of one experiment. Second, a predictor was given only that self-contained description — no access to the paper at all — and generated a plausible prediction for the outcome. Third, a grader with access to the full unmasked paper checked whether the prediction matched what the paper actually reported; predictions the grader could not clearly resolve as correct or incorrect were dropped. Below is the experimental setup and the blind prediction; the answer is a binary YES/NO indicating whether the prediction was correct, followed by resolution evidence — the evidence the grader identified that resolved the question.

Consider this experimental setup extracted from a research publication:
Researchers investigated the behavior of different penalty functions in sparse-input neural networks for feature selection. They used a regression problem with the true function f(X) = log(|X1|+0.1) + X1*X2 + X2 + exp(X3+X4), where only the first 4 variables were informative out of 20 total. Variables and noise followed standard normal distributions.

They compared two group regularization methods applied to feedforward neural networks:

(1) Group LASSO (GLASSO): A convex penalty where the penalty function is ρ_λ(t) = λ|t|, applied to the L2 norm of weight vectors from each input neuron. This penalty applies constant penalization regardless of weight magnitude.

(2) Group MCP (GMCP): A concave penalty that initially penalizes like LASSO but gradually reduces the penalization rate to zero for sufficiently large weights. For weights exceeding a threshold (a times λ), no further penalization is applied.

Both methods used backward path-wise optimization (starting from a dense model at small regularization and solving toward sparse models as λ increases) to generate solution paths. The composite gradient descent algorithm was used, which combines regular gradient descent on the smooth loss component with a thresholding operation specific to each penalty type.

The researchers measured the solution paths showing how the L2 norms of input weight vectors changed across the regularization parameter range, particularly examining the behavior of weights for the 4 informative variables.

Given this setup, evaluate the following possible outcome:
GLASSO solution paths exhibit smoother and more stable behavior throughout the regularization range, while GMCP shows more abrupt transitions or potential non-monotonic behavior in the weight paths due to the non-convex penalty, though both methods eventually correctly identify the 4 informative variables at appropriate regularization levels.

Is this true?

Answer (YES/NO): NO